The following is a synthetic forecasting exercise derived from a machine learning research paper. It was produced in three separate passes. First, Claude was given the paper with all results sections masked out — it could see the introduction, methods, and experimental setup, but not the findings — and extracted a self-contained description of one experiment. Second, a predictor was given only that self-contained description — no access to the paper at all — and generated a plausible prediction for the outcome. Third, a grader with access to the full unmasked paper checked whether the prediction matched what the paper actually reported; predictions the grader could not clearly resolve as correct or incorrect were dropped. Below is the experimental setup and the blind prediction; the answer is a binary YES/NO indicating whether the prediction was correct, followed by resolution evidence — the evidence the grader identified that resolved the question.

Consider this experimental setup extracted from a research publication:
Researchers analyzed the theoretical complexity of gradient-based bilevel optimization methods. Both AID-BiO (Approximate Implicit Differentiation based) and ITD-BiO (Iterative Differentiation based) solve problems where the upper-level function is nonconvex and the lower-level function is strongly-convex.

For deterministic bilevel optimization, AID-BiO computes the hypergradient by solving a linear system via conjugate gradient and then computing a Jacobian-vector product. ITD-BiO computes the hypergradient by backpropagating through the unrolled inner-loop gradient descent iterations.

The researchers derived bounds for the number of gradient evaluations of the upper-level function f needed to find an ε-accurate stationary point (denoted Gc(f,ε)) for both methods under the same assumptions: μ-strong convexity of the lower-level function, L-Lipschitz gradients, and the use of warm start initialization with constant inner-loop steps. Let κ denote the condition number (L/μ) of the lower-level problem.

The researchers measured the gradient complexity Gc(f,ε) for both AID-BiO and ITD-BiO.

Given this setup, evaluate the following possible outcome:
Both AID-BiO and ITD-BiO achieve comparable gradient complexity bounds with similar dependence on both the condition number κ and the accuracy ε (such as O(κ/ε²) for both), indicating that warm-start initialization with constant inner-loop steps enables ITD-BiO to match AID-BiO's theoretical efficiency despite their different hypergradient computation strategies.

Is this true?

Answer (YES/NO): NO